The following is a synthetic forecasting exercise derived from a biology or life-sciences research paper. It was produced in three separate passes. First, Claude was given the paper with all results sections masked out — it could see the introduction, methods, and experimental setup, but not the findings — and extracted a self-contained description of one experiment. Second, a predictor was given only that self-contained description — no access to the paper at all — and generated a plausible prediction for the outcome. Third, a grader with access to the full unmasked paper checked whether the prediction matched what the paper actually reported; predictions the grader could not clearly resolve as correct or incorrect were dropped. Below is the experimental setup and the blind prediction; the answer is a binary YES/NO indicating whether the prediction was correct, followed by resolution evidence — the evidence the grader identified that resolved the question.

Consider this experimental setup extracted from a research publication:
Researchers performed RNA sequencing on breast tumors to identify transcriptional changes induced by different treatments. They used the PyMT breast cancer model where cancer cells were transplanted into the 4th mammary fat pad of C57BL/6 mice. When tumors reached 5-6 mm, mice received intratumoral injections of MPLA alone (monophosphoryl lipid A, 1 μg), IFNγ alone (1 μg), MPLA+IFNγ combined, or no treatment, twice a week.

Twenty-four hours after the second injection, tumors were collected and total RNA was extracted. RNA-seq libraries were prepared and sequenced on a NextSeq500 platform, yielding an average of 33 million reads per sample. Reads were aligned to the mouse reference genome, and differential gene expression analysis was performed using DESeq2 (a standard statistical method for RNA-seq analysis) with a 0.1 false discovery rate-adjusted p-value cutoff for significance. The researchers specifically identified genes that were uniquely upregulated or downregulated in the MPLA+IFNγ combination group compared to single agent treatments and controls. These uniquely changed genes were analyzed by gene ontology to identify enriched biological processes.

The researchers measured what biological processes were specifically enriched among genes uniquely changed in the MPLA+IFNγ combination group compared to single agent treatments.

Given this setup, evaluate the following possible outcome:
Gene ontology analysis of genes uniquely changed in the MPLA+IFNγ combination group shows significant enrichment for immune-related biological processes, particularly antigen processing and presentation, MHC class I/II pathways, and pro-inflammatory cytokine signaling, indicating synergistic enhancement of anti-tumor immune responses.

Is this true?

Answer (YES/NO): YES